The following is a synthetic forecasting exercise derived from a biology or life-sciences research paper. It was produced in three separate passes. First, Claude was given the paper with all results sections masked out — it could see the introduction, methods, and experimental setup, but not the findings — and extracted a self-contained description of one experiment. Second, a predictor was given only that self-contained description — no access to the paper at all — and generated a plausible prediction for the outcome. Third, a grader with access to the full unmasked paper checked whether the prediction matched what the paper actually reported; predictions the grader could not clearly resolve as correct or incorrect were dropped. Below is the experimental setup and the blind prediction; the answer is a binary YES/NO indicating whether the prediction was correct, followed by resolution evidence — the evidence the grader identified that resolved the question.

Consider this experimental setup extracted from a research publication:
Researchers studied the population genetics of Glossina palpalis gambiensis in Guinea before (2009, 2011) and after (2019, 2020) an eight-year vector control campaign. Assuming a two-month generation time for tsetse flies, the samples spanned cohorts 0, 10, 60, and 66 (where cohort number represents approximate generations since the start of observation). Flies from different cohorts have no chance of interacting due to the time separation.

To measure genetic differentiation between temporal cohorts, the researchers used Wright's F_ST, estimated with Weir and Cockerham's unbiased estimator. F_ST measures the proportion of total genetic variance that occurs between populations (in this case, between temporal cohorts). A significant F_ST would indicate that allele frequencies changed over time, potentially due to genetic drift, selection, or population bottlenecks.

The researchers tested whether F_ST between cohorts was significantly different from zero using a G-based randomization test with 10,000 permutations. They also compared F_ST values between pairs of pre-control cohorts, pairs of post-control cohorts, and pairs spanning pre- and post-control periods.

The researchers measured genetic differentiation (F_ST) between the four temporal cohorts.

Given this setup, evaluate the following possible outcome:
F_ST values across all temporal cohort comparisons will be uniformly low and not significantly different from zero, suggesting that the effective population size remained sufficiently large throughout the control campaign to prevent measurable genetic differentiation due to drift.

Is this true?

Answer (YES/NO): YES